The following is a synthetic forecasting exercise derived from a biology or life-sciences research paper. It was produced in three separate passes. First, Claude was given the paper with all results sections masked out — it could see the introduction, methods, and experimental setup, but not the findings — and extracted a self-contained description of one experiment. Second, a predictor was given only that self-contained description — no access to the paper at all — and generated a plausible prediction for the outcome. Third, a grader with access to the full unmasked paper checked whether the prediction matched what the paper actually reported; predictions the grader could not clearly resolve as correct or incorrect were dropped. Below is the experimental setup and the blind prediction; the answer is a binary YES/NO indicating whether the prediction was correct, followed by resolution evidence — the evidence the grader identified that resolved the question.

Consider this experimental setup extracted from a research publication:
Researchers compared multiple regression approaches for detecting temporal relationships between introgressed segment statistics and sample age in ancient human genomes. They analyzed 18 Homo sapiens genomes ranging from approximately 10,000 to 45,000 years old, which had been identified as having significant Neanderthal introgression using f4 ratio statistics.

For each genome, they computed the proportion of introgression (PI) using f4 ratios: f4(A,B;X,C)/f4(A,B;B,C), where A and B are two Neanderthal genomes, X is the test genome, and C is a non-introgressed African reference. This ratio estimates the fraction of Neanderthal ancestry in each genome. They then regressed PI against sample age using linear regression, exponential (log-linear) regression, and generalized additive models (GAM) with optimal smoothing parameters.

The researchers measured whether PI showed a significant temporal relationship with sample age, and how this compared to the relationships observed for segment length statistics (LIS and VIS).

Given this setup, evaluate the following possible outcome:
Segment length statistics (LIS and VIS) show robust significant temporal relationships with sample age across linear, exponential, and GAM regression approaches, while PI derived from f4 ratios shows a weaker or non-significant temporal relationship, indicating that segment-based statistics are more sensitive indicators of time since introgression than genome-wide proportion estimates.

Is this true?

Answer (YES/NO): YES